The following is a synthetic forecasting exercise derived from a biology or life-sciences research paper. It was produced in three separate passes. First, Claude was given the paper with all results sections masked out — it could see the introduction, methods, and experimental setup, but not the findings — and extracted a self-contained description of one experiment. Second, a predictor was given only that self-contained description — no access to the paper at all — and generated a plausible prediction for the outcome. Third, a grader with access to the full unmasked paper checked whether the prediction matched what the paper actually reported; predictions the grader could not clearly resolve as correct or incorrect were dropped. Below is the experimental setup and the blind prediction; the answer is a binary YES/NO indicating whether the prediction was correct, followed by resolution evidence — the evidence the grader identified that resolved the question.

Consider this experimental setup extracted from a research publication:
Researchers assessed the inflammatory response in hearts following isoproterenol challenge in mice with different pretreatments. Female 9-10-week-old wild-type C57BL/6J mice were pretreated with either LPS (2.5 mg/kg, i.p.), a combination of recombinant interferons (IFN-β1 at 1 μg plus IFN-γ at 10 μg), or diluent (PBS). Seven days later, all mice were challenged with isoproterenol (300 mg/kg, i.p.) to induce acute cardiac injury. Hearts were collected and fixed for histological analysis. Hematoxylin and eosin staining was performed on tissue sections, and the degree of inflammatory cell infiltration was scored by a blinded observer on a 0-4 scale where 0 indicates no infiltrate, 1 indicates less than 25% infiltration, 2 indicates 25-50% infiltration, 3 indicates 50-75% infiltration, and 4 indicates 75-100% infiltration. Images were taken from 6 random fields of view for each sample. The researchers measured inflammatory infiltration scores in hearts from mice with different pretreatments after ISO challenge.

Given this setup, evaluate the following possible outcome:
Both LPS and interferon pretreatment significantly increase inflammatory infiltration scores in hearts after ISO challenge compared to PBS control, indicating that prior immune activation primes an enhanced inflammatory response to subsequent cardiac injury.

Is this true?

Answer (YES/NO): NO